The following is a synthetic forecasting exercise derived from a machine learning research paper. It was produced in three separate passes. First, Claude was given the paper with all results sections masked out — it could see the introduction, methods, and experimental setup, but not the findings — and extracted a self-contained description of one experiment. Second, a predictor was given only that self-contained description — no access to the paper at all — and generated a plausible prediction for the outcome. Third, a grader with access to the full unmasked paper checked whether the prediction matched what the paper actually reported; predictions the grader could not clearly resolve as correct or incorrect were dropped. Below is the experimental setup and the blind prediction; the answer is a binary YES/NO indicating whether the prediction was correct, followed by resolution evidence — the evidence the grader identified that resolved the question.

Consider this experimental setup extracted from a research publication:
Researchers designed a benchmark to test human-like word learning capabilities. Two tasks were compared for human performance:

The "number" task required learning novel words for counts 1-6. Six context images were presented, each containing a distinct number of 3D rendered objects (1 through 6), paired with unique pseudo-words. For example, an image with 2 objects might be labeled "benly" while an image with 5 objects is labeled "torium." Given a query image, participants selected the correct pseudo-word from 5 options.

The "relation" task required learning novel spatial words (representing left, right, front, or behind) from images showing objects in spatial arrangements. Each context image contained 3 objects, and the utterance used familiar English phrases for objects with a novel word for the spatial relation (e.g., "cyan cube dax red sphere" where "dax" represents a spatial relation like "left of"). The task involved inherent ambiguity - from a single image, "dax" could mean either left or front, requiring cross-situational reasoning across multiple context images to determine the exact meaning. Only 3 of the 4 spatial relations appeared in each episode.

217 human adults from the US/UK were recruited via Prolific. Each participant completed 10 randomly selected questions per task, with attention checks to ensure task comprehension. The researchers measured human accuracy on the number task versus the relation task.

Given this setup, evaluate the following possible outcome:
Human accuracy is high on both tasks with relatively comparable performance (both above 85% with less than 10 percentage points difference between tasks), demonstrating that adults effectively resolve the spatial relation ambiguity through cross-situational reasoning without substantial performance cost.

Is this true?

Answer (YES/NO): NO